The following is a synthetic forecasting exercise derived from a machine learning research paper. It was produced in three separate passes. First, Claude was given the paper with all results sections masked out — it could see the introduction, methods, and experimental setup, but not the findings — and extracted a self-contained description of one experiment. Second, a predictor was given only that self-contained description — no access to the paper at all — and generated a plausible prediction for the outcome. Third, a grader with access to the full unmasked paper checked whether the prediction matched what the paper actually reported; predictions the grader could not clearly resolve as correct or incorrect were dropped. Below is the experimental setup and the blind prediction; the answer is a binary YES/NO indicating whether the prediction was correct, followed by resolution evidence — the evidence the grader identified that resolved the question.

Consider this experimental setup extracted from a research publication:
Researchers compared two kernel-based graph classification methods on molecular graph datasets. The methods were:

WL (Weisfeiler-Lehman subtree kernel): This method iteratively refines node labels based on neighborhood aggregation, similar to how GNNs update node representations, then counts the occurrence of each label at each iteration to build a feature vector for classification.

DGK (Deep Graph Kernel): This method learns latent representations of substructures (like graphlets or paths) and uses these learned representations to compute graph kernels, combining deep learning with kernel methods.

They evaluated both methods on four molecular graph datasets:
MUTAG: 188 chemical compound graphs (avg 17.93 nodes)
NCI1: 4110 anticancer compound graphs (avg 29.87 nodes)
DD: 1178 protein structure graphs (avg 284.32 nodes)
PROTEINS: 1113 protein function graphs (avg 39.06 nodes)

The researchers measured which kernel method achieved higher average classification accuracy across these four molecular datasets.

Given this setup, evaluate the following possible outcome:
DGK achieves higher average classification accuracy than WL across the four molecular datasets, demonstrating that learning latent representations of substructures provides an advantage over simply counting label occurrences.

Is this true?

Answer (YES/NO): YES